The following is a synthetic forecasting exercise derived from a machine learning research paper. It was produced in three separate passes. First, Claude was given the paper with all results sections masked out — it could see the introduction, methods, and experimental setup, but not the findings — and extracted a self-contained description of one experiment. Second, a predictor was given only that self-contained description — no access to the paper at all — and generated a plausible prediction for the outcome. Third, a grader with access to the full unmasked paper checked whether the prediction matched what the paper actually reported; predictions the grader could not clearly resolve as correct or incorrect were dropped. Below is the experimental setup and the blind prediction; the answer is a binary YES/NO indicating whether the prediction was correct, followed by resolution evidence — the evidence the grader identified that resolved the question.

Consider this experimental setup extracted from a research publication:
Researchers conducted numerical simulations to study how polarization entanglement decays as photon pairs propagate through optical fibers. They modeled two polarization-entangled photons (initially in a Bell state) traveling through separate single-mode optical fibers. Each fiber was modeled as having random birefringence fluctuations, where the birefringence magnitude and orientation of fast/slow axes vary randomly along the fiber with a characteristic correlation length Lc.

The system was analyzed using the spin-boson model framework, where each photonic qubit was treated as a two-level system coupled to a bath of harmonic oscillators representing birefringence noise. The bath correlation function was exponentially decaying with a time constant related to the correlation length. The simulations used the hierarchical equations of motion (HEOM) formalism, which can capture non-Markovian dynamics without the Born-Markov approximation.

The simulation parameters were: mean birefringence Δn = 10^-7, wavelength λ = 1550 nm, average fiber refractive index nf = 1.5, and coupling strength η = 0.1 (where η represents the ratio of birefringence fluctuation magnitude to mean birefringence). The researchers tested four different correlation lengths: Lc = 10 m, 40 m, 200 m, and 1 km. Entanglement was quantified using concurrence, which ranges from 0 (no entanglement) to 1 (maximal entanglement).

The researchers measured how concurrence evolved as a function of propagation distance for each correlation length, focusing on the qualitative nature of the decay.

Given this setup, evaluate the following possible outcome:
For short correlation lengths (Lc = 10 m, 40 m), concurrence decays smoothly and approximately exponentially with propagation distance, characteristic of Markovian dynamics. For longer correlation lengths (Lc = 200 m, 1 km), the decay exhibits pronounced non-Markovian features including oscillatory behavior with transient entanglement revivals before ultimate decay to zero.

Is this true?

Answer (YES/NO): NO